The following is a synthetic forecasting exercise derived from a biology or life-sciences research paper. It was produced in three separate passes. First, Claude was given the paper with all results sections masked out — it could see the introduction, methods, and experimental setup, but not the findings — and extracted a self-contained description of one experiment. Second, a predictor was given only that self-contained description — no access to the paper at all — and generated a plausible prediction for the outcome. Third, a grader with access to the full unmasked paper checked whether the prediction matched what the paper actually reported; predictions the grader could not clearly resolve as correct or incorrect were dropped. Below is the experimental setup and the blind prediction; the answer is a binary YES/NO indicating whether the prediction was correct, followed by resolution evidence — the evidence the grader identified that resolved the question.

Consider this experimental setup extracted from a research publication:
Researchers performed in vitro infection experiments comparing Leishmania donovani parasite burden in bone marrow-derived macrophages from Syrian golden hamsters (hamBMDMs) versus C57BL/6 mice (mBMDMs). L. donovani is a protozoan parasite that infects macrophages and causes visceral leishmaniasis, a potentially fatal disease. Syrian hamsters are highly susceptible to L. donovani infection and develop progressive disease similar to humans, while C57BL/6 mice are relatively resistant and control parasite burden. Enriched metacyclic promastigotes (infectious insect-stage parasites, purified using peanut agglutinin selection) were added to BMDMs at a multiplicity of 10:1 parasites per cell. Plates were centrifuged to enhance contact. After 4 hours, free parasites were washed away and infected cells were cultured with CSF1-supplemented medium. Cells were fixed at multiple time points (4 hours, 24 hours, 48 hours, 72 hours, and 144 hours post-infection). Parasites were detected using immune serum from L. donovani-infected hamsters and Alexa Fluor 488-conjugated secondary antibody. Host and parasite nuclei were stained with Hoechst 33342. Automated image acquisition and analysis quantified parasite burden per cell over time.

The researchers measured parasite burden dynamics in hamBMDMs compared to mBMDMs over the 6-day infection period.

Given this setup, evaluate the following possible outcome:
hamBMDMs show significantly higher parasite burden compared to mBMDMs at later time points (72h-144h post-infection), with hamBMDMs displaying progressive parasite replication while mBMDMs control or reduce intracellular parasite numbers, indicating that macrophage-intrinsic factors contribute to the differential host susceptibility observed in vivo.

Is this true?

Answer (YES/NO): YES